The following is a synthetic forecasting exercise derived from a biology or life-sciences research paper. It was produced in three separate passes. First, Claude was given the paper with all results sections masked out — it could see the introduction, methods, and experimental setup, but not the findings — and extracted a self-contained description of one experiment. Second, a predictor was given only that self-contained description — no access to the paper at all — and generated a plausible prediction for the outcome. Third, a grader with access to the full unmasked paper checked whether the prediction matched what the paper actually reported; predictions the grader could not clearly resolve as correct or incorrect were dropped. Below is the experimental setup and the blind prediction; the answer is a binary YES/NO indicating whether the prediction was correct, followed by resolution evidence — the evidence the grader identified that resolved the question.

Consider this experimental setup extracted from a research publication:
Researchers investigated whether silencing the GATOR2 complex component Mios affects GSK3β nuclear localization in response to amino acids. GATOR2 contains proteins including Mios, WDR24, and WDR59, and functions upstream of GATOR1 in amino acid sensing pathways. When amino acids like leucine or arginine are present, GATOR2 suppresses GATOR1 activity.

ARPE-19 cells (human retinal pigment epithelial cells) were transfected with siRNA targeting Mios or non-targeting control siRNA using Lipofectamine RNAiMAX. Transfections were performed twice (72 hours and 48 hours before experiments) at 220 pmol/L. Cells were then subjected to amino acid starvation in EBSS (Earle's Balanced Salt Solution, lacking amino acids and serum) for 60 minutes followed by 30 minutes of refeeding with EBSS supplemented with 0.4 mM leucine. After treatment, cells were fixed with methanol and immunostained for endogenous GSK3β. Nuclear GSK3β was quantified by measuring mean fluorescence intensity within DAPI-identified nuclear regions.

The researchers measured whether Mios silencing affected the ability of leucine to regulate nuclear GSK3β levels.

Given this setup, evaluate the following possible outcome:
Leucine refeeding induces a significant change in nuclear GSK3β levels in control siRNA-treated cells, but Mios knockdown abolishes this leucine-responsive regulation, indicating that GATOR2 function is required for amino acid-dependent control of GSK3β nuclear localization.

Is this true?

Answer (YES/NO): YES